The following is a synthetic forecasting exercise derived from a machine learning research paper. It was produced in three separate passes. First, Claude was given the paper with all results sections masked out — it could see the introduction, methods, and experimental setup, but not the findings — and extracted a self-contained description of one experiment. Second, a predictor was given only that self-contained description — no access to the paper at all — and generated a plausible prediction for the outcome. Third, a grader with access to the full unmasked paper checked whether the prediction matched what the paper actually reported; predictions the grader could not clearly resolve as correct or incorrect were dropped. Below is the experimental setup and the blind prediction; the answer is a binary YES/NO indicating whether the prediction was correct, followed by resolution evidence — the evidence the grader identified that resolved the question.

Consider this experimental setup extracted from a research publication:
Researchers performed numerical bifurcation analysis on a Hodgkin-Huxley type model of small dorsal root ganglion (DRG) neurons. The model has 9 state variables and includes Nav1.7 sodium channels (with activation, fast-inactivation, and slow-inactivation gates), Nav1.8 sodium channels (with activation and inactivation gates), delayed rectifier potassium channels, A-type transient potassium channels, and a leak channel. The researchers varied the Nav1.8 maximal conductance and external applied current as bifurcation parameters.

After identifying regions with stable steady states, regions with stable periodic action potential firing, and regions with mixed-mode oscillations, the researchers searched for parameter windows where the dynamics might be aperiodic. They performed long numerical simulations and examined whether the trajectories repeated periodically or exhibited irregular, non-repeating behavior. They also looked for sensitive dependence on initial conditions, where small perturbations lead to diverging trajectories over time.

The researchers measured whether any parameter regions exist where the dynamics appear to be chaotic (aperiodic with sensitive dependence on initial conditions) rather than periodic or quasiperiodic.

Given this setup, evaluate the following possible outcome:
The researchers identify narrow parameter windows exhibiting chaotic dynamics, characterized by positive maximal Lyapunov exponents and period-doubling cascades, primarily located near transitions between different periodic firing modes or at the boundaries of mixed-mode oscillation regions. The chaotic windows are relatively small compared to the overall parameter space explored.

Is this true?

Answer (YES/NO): NO